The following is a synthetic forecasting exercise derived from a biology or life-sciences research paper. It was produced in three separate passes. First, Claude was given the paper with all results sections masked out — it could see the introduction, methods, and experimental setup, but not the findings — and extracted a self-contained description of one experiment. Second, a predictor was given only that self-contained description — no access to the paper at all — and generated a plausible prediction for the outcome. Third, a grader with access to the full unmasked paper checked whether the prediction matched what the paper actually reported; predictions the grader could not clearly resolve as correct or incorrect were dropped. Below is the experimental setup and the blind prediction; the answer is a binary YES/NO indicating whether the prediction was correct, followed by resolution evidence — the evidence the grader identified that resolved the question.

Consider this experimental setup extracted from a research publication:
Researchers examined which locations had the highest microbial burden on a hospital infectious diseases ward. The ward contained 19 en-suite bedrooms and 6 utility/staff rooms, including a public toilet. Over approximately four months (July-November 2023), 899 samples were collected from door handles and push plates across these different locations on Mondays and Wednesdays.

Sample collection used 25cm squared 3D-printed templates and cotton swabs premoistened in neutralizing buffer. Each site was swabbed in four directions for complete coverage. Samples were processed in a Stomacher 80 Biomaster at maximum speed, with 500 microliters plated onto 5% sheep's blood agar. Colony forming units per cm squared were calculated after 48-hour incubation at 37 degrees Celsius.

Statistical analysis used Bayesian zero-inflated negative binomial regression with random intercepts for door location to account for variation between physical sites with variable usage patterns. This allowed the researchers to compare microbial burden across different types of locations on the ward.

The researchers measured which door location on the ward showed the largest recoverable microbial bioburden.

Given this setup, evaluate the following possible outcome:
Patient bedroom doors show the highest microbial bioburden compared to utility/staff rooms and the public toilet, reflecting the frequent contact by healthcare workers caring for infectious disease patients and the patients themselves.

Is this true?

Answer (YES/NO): NO